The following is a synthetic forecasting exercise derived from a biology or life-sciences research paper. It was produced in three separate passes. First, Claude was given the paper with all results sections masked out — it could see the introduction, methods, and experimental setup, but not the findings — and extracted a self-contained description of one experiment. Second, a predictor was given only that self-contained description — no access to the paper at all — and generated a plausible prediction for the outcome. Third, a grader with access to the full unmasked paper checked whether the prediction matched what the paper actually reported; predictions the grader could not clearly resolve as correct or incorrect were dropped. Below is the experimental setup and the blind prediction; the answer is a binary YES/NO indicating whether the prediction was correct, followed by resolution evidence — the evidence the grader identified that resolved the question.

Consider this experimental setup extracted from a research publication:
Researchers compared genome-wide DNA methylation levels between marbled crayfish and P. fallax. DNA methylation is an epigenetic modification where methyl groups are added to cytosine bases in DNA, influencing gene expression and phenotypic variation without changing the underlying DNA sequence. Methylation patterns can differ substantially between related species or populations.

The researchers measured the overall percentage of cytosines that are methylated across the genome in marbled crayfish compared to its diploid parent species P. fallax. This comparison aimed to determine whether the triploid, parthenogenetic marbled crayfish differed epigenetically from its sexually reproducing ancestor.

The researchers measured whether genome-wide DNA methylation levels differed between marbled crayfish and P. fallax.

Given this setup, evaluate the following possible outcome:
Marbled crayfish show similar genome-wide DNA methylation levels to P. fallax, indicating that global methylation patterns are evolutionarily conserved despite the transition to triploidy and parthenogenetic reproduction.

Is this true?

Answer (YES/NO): NO